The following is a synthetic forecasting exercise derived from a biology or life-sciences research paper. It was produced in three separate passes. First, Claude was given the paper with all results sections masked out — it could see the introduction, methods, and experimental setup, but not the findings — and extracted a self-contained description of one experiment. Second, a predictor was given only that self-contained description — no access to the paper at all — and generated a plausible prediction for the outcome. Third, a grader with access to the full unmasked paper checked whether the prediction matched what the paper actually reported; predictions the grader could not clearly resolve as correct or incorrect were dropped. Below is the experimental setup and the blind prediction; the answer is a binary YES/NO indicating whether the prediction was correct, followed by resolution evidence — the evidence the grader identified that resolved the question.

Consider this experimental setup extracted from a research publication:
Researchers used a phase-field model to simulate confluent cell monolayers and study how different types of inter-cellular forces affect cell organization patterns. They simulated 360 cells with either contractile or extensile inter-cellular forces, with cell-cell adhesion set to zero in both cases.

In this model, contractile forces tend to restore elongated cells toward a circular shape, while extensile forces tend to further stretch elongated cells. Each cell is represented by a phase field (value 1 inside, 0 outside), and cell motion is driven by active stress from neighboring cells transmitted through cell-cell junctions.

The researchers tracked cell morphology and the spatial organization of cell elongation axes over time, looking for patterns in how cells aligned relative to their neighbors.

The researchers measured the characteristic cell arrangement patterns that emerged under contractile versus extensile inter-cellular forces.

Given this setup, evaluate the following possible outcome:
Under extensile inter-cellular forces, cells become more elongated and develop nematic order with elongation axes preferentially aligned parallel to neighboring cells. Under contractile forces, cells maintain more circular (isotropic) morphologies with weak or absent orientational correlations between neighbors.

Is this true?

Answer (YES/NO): NO